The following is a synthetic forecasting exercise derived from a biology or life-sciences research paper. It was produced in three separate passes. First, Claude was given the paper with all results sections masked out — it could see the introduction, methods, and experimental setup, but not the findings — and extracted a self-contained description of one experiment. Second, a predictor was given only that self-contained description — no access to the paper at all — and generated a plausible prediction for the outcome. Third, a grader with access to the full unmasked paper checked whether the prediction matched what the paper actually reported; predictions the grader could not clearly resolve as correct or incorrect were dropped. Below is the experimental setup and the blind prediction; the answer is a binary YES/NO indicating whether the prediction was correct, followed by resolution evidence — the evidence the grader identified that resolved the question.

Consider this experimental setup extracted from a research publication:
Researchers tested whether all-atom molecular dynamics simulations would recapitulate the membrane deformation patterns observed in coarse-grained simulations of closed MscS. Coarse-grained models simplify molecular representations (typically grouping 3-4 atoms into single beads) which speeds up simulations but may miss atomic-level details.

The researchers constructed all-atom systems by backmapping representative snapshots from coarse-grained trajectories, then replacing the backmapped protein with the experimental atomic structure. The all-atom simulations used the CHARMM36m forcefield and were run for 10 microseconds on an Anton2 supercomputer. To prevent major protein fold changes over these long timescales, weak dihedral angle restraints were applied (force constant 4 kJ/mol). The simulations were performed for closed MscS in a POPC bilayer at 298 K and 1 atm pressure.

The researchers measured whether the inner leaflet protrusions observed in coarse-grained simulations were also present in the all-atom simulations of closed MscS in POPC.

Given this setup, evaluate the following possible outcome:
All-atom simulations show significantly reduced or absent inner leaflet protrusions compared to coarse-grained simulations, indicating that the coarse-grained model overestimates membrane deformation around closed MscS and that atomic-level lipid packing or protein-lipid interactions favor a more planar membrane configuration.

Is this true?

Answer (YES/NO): NO